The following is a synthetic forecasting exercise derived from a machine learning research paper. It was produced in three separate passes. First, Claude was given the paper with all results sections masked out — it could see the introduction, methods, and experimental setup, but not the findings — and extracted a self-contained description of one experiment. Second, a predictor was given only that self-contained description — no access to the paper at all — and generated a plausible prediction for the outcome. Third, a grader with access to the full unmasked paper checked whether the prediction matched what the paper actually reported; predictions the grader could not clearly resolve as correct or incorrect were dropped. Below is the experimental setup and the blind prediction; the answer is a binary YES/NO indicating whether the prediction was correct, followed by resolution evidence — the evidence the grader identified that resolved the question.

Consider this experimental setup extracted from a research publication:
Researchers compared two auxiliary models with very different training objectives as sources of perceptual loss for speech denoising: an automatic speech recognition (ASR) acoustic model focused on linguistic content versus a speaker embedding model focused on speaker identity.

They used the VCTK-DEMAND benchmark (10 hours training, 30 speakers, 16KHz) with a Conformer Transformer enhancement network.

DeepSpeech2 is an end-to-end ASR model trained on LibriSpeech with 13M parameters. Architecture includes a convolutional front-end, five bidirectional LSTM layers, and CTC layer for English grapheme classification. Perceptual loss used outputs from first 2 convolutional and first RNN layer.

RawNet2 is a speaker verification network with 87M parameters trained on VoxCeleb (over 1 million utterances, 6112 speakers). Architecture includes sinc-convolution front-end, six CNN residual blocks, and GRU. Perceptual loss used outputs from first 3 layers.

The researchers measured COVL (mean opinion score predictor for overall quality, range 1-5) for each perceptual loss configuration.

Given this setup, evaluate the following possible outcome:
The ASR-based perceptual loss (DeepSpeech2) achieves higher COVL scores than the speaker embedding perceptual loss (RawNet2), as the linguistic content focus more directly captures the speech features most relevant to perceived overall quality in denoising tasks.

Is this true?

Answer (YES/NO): YES